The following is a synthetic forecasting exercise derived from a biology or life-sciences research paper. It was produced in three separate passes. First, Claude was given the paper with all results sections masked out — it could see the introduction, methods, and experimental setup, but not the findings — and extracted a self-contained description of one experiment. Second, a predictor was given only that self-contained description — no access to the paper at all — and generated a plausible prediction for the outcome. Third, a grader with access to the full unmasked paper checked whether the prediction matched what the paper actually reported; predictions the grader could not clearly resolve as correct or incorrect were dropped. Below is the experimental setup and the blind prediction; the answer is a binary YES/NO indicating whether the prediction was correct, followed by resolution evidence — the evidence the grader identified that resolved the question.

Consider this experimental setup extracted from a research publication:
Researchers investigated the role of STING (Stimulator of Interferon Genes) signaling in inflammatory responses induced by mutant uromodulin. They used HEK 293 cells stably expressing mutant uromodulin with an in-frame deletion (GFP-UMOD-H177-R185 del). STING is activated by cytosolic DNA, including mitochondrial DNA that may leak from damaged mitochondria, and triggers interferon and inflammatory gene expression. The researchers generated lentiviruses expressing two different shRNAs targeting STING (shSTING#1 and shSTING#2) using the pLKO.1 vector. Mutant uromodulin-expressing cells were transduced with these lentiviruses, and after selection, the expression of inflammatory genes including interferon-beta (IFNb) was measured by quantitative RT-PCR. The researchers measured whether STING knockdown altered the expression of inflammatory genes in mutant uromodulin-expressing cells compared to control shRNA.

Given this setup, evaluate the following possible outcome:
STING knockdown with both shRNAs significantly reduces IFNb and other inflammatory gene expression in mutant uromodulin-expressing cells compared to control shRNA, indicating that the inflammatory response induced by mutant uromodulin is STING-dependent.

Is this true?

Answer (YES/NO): NO